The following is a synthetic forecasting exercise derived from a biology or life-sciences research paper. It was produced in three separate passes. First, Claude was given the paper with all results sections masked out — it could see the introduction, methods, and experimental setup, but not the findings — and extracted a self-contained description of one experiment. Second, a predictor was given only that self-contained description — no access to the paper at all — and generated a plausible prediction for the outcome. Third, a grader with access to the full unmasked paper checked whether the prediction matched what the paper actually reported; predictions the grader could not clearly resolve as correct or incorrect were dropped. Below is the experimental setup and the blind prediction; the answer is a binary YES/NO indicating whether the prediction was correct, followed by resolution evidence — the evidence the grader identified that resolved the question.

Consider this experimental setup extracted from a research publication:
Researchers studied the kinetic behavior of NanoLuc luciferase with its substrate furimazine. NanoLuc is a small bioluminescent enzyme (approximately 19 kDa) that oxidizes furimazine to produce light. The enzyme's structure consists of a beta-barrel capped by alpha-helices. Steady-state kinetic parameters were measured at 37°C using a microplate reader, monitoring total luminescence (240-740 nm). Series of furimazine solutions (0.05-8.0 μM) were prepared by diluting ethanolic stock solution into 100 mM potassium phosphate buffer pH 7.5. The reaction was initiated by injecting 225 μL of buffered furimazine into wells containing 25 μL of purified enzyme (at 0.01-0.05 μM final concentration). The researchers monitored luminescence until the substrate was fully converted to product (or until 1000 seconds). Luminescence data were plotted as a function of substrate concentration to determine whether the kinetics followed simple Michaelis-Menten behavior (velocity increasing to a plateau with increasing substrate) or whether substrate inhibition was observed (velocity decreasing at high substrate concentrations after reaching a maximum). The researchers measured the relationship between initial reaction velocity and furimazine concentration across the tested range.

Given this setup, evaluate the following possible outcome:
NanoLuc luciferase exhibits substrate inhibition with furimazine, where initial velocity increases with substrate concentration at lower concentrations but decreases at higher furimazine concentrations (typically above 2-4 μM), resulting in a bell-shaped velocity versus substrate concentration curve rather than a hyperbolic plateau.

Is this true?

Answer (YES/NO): YES